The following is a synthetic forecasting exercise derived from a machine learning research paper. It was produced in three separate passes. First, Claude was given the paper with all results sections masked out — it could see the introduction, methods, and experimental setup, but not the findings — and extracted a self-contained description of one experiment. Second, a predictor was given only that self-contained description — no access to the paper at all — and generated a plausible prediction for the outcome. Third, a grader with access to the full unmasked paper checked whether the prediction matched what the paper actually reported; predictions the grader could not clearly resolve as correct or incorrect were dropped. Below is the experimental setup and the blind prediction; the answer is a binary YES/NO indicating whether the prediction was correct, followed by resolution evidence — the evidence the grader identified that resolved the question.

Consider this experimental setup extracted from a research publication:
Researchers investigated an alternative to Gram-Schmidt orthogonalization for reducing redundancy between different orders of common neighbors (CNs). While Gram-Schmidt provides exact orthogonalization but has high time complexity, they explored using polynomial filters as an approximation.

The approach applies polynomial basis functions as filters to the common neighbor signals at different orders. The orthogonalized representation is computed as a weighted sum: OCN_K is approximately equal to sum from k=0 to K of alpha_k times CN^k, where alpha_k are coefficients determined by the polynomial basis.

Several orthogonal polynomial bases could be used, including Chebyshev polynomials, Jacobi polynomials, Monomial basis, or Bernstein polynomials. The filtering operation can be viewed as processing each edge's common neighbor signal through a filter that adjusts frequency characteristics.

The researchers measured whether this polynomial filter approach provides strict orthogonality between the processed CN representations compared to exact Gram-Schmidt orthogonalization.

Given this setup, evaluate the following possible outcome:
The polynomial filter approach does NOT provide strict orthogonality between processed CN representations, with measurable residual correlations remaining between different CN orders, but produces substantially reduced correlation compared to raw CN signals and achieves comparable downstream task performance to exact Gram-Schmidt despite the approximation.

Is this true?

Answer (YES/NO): NO